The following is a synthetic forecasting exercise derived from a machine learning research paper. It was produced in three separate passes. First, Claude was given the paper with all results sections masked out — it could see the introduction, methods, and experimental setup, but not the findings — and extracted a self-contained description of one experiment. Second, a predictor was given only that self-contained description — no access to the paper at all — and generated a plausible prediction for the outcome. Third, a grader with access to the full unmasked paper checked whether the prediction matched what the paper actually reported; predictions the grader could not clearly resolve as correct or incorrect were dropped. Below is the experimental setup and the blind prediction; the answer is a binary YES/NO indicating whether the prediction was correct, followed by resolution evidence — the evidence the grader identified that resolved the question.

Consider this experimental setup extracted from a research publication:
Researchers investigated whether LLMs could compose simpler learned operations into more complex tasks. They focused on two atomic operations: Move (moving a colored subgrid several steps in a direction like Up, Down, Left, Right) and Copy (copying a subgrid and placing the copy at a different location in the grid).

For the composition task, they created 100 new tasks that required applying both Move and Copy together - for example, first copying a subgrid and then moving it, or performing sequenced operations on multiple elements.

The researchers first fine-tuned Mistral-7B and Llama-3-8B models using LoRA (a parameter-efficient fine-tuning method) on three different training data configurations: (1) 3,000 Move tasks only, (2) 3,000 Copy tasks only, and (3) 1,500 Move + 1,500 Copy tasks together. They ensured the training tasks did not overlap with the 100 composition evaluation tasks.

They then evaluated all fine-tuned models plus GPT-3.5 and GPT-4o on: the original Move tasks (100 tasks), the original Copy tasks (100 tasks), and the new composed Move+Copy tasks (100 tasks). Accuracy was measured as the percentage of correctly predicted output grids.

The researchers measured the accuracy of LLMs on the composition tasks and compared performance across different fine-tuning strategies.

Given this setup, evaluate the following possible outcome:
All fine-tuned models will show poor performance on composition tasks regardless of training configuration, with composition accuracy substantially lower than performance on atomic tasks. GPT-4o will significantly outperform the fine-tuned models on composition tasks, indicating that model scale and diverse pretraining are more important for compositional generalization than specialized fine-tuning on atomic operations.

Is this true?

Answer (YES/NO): NO